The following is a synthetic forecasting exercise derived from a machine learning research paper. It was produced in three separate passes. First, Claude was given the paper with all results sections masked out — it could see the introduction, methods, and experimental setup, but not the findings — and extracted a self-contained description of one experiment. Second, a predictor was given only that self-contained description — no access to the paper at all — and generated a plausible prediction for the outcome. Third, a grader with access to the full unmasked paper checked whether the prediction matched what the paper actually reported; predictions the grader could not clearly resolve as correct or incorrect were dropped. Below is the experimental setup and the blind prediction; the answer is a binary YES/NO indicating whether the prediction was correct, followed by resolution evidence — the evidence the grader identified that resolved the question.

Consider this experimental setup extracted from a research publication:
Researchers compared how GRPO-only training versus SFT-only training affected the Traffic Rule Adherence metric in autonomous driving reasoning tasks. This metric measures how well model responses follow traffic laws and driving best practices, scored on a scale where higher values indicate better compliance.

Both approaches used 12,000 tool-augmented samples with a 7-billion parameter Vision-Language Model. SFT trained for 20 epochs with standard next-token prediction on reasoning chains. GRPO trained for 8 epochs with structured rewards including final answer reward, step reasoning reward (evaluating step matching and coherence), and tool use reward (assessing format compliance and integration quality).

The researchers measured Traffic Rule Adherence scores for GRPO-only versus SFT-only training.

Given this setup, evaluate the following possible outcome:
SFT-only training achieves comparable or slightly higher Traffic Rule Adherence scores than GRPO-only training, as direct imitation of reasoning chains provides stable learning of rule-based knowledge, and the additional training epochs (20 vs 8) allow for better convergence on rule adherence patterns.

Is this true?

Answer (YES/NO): YES